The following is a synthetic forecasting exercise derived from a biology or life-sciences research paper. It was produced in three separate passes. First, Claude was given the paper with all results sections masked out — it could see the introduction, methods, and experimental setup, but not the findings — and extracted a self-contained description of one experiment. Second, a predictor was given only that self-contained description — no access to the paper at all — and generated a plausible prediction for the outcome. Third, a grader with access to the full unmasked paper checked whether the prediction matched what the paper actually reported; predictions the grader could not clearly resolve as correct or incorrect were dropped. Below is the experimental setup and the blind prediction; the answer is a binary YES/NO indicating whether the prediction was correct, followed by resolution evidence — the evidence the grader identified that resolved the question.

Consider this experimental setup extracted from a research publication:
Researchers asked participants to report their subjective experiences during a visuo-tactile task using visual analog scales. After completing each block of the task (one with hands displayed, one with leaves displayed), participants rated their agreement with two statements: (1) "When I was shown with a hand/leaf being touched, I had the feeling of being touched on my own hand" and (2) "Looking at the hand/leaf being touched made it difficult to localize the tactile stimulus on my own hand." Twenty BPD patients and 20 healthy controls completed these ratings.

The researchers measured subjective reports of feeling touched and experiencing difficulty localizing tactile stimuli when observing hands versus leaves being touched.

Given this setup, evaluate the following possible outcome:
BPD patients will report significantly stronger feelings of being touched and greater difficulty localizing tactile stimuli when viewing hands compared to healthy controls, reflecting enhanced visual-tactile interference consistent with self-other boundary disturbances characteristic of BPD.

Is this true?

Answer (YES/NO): NO